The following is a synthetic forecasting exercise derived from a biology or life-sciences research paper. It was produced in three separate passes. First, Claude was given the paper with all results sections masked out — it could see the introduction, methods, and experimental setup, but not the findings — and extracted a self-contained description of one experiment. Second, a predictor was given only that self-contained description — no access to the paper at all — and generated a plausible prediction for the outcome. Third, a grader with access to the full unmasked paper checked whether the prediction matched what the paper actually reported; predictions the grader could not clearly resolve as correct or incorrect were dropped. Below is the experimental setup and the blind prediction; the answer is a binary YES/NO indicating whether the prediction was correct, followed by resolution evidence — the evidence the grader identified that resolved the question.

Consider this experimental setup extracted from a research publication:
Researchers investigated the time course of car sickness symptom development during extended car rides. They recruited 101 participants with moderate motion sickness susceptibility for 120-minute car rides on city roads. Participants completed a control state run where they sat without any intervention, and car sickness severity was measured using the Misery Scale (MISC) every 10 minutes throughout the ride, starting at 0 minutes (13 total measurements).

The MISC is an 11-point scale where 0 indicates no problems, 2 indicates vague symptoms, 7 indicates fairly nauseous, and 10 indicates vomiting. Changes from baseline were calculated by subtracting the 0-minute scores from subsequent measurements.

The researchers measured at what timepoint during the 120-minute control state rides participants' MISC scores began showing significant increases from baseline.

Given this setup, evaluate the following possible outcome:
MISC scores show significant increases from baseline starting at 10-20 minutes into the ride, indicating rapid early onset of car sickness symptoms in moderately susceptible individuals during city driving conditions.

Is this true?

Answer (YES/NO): YES